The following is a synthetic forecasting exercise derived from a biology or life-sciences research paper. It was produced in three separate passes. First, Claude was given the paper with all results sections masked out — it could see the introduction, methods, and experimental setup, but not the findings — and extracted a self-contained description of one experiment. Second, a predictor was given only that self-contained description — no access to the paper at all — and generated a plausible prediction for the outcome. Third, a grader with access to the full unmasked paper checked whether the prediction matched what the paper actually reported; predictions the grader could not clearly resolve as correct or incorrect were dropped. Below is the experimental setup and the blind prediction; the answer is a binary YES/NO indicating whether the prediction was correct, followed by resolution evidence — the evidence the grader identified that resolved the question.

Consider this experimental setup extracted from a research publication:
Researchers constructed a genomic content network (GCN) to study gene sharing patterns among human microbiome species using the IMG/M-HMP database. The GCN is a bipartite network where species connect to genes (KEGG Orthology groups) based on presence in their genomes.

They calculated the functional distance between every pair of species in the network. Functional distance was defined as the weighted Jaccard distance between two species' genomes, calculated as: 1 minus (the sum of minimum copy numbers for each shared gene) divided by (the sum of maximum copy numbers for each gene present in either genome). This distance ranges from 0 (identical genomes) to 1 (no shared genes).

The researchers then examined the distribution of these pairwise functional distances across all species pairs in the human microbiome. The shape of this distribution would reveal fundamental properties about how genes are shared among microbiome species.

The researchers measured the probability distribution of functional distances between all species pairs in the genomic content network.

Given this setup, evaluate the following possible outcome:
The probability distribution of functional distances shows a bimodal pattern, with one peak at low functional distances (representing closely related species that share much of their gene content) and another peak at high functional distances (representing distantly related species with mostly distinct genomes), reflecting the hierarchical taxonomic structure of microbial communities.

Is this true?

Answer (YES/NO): NO